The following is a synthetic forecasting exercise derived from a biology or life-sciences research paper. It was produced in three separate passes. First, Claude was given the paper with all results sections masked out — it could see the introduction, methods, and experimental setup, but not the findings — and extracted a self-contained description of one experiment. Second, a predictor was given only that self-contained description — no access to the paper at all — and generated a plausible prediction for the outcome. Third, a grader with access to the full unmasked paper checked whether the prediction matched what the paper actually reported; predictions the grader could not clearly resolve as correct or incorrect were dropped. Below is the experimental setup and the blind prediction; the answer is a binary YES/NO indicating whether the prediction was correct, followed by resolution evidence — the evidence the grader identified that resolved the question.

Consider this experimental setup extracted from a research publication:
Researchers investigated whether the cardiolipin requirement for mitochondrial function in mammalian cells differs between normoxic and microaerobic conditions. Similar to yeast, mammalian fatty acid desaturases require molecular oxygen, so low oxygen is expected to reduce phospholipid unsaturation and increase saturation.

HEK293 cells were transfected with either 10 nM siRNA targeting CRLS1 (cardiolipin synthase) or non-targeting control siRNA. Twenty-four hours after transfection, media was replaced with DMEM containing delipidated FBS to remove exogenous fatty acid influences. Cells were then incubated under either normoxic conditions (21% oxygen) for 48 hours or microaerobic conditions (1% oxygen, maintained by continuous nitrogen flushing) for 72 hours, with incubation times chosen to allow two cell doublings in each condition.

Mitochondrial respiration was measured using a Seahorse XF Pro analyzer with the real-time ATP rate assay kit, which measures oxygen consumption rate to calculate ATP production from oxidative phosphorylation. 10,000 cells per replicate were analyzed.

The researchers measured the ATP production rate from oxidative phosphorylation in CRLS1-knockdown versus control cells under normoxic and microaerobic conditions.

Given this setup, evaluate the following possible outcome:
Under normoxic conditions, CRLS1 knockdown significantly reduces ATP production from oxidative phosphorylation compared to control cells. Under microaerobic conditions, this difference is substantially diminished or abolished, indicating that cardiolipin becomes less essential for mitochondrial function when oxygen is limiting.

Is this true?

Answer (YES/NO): NO